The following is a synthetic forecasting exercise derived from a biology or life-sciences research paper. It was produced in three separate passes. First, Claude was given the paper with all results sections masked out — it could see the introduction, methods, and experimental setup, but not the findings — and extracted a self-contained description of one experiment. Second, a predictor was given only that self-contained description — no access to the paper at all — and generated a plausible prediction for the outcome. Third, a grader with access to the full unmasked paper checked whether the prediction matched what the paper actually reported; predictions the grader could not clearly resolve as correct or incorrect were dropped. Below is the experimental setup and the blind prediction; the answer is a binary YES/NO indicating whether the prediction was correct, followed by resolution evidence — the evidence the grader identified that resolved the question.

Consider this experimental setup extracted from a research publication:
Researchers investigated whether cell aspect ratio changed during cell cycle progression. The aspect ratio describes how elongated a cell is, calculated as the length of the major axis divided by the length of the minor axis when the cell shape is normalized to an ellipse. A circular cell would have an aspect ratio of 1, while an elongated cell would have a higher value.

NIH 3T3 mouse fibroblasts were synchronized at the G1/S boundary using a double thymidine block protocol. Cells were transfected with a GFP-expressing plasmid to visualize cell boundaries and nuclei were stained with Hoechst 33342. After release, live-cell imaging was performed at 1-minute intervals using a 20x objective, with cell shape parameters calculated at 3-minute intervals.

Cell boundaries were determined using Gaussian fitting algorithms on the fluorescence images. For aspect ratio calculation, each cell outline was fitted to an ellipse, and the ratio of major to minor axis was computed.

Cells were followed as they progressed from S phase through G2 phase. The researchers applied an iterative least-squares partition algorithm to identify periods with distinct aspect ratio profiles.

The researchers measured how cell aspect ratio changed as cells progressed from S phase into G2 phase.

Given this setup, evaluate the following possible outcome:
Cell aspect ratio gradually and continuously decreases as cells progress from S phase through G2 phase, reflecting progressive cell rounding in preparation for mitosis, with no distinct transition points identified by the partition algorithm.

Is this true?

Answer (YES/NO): NO